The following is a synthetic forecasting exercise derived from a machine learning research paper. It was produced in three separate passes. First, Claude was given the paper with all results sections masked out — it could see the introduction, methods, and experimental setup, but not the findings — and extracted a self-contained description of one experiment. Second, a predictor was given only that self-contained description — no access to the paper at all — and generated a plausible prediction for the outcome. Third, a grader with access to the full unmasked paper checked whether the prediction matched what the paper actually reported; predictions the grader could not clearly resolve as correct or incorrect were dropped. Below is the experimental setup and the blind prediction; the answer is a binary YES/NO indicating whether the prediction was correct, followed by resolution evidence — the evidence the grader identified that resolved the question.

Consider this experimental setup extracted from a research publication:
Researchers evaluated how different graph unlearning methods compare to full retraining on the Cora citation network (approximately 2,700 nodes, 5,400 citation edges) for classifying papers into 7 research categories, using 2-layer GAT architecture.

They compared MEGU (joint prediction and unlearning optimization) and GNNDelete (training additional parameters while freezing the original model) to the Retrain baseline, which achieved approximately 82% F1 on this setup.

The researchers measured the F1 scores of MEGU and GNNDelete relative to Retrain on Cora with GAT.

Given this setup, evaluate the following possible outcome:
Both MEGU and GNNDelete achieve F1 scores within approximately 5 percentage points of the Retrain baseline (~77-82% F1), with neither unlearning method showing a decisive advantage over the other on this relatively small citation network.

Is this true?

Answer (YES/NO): NO